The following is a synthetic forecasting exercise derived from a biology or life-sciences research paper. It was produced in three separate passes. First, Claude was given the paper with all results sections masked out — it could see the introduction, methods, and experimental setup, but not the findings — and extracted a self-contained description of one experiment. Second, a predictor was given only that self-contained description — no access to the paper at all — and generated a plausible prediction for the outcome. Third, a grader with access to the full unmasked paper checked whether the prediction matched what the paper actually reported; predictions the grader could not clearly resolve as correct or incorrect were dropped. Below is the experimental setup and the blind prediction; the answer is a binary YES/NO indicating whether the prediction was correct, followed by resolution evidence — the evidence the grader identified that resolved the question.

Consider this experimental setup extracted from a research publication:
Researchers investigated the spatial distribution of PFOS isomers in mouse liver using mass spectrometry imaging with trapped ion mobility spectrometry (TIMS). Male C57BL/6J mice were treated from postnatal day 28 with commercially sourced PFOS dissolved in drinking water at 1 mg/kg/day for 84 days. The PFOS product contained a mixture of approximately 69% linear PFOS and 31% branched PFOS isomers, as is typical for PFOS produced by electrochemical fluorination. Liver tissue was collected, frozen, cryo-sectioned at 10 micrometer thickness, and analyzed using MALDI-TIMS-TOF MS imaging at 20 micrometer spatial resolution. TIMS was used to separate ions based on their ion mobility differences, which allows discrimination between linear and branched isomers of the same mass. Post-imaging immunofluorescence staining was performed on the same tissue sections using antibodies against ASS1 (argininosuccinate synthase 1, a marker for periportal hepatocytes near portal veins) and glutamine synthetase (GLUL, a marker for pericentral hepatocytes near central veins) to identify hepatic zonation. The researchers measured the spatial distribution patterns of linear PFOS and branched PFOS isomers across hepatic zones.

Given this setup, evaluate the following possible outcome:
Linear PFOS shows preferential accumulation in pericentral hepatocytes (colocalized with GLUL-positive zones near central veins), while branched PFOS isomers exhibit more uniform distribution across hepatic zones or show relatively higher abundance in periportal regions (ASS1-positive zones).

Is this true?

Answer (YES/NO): YES